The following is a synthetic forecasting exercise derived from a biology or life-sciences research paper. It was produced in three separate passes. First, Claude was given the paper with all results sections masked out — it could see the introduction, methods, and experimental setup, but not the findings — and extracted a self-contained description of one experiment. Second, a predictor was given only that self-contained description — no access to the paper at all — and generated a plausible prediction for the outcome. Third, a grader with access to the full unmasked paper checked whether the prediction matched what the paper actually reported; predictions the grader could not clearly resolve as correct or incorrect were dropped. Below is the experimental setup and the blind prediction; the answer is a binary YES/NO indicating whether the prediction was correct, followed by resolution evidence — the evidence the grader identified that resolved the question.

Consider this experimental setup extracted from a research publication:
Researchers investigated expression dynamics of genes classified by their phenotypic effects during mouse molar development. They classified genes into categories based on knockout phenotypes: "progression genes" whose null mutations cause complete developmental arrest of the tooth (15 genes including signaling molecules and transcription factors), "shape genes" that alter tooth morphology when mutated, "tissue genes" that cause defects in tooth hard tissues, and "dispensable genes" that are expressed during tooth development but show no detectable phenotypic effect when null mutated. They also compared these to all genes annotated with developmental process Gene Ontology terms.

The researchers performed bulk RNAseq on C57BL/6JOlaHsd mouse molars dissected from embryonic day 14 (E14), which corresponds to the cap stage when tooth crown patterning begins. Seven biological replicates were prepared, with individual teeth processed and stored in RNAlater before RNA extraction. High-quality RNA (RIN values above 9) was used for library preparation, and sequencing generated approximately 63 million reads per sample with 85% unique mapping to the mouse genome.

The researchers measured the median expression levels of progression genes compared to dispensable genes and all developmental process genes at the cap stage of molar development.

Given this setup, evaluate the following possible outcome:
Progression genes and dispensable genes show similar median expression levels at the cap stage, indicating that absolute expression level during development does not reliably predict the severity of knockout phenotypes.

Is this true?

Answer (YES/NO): NO